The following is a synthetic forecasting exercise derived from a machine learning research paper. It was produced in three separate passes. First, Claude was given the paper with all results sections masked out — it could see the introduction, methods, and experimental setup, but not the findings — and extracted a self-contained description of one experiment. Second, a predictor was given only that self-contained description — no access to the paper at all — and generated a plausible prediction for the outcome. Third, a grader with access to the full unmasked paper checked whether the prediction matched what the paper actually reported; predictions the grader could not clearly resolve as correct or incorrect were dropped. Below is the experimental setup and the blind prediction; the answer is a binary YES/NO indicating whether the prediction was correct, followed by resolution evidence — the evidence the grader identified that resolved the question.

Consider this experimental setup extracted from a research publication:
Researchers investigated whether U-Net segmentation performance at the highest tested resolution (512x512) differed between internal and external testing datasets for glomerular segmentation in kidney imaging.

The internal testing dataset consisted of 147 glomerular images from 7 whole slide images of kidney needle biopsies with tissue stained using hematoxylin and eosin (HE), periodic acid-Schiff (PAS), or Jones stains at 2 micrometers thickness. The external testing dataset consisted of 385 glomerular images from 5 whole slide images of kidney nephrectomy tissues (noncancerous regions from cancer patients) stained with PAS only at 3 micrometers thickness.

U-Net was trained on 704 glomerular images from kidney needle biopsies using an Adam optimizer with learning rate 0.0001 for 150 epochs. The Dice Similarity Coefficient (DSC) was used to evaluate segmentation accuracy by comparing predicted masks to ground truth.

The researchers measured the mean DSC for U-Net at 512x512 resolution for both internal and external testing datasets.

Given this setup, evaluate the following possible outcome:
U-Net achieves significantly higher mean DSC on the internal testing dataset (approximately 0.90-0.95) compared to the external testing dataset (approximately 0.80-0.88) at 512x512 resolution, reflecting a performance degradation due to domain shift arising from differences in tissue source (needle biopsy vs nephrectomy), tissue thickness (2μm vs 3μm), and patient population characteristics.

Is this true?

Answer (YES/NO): YES